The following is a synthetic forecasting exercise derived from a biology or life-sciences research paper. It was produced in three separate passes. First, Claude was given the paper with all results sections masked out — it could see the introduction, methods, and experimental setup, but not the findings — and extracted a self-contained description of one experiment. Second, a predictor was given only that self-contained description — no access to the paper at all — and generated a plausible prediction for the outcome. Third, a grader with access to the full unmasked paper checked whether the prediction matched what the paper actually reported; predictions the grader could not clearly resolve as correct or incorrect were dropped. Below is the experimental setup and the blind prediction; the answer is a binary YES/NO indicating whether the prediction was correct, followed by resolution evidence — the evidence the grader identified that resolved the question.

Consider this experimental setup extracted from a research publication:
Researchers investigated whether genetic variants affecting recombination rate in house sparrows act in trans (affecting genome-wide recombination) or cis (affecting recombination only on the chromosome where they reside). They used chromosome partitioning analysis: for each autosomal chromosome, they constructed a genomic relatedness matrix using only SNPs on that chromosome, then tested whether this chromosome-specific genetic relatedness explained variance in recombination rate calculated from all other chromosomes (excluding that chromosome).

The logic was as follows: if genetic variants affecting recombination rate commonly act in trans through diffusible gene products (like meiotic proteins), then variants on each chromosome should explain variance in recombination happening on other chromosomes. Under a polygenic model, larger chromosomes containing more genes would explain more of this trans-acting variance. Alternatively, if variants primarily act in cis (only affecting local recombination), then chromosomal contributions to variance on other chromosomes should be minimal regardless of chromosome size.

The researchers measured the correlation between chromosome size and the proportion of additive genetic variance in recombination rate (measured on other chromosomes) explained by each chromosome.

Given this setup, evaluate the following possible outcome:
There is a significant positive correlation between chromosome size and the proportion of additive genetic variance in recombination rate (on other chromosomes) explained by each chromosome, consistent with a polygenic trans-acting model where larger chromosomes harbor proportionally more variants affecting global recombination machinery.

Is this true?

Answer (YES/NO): YES